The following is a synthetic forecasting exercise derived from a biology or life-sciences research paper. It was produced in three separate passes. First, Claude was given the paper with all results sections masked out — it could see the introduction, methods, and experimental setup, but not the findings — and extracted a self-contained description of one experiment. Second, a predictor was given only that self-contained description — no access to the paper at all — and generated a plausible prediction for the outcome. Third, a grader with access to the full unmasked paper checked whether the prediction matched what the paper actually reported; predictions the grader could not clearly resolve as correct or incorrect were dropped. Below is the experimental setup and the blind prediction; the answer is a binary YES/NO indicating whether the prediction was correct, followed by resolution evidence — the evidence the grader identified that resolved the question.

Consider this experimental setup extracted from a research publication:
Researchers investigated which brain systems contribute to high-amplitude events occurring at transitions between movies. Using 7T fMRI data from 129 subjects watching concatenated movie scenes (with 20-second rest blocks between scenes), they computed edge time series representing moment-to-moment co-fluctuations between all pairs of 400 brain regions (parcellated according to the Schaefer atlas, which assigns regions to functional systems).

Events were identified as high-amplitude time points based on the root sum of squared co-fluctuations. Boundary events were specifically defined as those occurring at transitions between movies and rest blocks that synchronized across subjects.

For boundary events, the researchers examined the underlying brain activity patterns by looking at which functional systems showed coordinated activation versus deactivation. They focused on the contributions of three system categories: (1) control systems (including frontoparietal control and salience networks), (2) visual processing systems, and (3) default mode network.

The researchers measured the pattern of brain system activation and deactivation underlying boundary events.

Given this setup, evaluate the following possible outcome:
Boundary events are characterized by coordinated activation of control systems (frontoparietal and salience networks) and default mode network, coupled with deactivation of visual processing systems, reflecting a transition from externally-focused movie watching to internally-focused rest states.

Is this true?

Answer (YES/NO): NO